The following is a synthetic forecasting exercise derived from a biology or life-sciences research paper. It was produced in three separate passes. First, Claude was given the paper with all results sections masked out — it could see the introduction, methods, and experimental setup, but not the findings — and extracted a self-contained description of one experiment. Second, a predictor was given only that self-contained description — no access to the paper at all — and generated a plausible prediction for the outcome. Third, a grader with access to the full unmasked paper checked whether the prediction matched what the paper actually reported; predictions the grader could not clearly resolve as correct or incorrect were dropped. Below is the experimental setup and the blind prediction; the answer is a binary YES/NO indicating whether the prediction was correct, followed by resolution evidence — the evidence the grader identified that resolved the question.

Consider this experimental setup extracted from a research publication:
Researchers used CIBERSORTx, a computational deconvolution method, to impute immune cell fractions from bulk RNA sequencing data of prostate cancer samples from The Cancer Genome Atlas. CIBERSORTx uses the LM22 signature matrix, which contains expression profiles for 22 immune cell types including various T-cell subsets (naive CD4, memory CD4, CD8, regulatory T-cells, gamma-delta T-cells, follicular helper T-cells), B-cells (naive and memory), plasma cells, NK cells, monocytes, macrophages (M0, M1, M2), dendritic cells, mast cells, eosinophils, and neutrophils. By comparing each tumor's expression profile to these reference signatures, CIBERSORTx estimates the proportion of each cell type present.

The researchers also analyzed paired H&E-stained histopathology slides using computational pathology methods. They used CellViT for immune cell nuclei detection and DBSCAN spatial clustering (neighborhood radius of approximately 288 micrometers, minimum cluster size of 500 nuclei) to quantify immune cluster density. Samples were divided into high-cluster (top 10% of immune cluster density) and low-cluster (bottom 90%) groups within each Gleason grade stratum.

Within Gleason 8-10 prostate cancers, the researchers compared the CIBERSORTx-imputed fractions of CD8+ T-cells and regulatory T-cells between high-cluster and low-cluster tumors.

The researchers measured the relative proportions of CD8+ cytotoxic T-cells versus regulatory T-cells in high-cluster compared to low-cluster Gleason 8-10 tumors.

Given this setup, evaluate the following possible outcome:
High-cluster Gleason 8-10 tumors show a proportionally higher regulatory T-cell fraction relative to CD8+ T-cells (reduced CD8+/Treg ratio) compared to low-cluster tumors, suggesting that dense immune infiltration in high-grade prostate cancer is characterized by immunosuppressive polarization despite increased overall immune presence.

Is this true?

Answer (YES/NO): NO